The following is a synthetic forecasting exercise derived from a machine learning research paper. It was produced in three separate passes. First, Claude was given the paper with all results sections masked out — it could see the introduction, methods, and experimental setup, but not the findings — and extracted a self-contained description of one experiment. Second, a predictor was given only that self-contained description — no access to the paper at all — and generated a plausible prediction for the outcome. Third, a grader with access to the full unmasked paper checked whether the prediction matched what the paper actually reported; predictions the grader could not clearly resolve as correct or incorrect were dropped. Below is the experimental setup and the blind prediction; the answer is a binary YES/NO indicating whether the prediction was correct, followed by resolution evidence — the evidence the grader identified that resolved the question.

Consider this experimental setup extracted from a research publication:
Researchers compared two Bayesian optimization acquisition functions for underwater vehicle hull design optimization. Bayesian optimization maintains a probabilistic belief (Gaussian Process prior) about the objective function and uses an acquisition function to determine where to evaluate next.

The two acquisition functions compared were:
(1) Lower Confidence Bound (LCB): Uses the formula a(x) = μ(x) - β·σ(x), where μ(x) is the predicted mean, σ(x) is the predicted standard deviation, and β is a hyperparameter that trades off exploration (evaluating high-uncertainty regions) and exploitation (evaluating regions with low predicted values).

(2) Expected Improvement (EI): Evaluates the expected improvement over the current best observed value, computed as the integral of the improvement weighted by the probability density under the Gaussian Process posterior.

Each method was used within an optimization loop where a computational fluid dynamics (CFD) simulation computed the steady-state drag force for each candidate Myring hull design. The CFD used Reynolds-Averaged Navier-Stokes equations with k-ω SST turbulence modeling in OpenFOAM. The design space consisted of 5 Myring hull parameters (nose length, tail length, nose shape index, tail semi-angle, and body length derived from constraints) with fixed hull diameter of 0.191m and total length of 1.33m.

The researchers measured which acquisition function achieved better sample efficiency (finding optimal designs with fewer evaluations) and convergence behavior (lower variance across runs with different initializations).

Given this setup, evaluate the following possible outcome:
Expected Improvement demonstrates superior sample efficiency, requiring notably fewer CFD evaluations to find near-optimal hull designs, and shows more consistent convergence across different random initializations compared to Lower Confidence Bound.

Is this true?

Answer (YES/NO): NO